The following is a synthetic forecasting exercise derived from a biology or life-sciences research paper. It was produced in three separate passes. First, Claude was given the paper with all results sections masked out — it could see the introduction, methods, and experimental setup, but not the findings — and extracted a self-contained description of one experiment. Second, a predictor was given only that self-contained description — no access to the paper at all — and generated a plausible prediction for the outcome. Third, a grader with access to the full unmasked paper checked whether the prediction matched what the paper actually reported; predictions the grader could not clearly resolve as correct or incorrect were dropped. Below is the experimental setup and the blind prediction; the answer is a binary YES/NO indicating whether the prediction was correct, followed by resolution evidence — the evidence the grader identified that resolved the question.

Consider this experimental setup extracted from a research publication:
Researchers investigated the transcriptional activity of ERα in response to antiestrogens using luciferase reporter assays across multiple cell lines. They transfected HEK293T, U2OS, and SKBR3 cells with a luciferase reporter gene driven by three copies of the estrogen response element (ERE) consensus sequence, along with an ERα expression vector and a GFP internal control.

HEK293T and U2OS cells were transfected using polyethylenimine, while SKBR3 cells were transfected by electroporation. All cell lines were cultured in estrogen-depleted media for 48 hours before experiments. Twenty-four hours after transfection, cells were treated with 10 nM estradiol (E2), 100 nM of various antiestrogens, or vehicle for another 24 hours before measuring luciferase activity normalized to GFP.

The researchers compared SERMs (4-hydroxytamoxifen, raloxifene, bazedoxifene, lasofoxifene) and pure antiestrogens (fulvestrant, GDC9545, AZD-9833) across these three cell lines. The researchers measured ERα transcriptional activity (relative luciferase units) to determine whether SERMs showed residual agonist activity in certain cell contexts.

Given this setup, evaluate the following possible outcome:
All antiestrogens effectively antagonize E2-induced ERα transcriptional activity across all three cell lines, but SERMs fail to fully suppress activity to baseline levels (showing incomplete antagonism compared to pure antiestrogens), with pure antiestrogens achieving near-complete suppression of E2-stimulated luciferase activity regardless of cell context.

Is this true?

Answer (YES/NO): NO